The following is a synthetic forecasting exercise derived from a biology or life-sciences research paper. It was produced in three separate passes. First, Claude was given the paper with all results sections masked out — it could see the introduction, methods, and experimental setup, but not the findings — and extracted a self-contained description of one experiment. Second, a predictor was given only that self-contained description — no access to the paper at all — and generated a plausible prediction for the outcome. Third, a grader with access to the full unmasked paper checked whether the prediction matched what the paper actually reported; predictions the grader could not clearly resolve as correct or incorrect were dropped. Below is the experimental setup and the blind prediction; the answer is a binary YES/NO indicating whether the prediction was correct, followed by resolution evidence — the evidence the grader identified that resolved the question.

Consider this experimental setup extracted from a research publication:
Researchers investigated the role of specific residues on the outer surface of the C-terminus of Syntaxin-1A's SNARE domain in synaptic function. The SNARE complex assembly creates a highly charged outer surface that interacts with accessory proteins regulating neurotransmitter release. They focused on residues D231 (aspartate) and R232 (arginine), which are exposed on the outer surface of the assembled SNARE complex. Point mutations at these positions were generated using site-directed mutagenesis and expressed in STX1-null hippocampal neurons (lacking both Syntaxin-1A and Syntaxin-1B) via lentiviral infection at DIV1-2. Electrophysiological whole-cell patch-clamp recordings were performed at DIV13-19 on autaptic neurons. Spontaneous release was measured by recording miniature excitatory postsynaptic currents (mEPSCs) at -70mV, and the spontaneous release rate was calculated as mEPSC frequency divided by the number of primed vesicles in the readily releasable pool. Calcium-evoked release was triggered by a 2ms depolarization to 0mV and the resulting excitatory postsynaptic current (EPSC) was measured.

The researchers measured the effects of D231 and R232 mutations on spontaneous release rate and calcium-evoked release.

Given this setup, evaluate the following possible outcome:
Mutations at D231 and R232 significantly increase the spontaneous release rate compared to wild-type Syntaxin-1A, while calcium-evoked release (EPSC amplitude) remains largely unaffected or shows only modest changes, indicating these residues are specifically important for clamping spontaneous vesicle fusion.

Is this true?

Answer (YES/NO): YES